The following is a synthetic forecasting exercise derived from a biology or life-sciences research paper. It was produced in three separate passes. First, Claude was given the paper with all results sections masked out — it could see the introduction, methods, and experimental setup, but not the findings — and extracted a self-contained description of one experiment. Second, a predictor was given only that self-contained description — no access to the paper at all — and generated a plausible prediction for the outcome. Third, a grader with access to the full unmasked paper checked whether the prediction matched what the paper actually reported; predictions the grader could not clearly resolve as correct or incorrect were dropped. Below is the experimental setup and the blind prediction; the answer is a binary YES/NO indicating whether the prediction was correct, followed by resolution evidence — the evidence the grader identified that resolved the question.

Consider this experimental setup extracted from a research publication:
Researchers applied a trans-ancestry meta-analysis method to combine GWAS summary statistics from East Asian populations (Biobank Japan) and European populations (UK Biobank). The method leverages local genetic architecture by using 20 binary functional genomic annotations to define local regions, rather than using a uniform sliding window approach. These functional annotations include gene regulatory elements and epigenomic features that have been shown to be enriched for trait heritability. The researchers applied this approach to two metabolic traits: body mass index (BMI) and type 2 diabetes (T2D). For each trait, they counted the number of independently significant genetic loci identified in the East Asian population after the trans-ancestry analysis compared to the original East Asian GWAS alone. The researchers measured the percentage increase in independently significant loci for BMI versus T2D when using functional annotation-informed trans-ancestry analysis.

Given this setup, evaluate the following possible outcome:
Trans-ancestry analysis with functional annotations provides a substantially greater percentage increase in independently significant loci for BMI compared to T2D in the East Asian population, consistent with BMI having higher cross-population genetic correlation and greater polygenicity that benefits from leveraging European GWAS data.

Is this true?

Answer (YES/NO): YES